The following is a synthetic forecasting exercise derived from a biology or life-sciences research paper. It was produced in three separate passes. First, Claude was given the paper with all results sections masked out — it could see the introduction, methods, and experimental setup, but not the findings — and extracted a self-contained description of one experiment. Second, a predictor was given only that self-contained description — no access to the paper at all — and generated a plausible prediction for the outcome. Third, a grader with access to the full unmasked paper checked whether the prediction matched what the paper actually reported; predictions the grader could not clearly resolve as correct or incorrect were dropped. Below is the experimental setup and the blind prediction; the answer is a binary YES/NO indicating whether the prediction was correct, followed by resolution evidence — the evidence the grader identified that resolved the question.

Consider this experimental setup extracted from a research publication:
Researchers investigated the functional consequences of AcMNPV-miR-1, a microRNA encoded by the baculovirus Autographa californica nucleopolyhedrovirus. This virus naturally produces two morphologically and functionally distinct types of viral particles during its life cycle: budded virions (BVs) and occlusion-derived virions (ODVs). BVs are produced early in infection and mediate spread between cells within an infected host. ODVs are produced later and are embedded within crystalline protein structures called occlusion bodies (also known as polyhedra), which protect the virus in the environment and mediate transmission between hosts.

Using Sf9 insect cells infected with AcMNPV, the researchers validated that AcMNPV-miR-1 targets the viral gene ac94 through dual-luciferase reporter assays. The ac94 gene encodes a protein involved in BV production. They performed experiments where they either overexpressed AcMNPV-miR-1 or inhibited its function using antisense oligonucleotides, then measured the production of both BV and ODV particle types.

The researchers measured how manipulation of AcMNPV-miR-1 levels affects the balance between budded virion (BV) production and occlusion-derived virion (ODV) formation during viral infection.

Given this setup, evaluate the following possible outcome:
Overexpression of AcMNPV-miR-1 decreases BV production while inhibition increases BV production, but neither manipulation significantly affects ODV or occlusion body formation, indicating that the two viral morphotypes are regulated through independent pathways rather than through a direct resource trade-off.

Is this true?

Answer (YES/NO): NO